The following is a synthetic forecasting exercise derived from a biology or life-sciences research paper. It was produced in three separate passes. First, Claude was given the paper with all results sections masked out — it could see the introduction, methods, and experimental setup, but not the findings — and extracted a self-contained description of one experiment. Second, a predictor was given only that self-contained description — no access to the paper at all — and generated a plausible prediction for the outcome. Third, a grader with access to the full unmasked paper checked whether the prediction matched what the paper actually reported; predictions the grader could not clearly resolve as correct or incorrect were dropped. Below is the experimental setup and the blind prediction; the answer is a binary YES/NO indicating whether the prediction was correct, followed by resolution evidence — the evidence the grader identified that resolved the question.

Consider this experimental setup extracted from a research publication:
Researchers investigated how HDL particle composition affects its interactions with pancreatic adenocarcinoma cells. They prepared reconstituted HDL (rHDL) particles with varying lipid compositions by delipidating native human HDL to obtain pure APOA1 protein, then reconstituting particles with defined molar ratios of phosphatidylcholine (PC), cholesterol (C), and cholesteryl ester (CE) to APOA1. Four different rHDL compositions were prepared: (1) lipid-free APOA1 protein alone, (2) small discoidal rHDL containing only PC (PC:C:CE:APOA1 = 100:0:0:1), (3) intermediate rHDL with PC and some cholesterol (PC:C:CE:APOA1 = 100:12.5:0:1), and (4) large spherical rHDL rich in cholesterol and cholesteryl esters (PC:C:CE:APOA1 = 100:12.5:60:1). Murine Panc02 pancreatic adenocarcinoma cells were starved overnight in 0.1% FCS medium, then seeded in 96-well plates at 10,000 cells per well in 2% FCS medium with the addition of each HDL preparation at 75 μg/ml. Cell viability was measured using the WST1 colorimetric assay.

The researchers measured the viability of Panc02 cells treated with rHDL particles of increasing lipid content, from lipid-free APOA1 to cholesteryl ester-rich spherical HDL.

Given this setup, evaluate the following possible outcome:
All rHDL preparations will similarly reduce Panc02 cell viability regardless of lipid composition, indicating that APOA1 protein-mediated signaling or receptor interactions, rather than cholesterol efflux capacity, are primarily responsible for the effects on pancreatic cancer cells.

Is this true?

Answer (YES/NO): NO